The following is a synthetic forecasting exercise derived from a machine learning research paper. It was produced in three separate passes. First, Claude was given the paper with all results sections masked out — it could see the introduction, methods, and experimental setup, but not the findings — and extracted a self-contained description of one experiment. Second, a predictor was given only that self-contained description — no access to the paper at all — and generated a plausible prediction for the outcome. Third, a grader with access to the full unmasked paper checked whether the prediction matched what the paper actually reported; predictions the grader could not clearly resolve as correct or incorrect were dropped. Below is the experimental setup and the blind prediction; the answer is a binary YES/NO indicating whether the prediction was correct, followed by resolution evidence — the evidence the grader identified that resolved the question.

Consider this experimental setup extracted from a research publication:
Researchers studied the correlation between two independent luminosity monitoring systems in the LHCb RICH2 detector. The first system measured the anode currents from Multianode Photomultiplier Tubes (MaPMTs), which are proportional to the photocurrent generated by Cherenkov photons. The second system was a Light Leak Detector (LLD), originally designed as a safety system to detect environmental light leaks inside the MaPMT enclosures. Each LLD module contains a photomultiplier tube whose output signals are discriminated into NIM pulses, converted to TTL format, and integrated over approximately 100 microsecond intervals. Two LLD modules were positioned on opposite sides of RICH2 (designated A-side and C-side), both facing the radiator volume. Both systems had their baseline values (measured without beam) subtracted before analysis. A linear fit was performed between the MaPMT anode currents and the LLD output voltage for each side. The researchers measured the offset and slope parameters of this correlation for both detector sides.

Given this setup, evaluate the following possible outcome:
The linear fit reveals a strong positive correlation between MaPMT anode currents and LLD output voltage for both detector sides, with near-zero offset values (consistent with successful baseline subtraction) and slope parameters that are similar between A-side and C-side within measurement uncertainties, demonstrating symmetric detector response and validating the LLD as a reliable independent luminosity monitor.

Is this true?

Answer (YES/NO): NO